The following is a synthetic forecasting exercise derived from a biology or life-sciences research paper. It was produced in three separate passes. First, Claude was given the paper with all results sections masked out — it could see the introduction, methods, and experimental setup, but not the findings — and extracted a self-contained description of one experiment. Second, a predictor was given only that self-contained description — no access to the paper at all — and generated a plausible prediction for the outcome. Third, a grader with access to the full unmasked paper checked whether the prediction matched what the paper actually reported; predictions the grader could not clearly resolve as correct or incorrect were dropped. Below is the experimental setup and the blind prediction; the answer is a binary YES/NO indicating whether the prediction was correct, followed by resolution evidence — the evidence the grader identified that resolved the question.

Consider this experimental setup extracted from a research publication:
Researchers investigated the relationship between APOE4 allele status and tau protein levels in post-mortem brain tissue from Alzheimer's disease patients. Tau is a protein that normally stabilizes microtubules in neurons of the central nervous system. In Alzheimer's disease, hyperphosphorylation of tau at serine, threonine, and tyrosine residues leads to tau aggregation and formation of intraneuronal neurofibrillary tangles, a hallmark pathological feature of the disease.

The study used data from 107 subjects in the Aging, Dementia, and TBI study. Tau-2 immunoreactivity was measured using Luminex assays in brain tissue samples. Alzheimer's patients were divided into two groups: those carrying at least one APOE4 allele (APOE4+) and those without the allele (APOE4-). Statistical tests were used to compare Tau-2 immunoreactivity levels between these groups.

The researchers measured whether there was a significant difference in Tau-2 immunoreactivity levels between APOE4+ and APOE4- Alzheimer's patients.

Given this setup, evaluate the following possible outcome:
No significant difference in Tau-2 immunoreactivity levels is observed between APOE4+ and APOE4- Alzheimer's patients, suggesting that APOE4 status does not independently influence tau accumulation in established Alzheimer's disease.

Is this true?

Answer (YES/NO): NO